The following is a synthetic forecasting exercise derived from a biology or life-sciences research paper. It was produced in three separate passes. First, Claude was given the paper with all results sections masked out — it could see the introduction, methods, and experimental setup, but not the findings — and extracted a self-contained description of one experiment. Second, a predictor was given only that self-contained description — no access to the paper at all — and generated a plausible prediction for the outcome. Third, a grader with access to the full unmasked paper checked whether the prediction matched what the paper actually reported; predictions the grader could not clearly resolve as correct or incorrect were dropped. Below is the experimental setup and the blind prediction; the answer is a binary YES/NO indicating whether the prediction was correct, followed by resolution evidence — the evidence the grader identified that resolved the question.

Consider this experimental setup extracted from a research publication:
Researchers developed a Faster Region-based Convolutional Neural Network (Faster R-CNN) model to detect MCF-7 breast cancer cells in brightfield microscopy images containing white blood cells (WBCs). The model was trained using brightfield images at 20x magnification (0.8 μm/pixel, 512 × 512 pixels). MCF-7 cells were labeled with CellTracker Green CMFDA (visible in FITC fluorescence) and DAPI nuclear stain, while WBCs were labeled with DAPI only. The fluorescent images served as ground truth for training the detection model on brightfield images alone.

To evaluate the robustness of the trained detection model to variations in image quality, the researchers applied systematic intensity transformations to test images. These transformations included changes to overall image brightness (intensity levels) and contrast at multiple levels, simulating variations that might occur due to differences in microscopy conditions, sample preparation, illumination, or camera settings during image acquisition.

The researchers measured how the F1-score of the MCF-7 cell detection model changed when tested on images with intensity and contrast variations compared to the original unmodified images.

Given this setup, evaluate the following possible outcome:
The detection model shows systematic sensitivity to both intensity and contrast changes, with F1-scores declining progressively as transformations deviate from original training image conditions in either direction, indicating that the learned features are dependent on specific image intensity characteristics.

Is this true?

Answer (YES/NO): NO